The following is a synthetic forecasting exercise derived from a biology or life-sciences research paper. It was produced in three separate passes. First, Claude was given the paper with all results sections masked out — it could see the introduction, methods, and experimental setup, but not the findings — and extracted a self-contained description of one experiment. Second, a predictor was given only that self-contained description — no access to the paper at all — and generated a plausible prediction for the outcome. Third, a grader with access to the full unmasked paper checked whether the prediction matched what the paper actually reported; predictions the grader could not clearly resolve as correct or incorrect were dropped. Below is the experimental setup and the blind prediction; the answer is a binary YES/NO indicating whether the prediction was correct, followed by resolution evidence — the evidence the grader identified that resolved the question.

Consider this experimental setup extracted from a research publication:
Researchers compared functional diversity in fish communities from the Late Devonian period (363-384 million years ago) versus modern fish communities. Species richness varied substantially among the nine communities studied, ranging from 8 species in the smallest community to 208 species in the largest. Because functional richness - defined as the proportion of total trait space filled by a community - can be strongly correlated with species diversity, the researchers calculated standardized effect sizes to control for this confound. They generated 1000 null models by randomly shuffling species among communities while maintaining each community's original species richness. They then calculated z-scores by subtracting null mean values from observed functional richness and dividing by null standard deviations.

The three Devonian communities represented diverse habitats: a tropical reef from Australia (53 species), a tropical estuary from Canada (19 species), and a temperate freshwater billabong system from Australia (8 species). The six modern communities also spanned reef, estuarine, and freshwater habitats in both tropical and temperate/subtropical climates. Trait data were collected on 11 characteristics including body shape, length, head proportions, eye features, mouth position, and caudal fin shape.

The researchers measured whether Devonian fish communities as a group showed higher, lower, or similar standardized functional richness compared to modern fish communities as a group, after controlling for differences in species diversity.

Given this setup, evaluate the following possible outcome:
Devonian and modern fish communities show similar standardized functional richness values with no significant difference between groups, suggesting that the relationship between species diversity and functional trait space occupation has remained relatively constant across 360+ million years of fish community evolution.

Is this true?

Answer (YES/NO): YES